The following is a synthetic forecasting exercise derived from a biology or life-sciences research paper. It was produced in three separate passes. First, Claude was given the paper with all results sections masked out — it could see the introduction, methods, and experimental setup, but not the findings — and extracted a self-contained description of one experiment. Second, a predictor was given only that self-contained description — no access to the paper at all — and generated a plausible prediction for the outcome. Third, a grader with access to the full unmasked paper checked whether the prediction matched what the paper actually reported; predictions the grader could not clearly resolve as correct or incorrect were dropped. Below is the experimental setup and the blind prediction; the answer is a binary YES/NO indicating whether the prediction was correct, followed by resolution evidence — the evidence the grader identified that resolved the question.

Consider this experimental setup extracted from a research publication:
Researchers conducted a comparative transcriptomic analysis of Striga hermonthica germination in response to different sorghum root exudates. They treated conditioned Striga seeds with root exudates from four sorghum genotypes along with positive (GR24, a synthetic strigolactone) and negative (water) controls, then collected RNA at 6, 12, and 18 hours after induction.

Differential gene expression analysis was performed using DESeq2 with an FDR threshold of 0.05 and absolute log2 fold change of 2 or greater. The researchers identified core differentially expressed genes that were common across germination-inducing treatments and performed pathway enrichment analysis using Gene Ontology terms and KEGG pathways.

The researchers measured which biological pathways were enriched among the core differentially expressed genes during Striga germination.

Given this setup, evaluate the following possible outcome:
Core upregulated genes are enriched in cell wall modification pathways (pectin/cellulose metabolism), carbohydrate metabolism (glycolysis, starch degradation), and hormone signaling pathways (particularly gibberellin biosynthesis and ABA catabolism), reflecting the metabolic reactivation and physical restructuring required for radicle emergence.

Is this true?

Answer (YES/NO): NO